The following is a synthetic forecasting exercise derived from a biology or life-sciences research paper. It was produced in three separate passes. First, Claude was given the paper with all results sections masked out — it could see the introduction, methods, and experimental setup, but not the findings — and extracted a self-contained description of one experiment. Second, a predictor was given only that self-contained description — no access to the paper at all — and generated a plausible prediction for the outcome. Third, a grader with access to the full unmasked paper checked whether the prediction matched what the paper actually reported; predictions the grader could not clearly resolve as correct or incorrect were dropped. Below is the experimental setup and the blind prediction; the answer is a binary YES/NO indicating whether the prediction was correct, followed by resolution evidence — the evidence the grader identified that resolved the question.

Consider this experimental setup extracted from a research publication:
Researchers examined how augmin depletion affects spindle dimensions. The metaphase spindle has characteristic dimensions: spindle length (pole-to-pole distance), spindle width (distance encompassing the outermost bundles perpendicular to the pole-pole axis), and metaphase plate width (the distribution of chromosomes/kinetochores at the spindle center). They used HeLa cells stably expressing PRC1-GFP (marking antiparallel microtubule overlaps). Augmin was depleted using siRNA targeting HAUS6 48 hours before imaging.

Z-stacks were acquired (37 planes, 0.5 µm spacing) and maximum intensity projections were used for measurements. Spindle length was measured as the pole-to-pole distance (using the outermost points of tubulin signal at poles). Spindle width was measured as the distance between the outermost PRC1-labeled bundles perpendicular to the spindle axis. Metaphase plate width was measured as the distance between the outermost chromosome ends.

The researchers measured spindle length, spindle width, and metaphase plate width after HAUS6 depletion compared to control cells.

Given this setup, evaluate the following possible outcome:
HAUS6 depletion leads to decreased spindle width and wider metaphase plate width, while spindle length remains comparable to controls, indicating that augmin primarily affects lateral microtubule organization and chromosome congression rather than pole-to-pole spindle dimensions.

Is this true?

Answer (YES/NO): NO